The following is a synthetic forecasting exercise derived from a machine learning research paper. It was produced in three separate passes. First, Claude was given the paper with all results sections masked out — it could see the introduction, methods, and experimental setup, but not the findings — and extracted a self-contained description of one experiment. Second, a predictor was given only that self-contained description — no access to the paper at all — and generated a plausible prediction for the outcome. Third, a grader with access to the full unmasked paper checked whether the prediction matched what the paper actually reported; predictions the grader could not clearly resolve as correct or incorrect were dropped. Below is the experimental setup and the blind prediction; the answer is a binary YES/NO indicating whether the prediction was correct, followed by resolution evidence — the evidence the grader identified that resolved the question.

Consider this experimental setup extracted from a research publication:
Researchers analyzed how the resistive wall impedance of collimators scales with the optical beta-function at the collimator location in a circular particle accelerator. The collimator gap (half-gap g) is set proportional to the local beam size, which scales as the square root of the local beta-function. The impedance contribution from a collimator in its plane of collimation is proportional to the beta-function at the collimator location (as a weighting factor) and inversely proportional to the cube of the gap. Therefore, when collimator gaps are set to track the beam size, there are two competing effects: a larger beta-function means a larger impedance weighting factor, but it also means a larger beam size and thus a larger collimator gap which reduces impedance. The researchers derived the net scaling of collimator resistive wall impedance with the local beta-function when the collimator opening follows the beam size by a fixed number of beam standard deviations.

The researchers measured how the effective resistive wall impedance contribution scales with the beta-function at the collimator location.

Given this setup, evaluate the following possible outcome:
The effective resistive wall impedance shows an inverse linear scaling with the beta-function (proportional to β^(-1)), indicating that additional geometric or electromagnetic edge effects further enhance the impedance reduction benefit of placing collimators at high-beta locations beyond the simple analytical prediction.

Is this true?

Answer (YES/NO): NO